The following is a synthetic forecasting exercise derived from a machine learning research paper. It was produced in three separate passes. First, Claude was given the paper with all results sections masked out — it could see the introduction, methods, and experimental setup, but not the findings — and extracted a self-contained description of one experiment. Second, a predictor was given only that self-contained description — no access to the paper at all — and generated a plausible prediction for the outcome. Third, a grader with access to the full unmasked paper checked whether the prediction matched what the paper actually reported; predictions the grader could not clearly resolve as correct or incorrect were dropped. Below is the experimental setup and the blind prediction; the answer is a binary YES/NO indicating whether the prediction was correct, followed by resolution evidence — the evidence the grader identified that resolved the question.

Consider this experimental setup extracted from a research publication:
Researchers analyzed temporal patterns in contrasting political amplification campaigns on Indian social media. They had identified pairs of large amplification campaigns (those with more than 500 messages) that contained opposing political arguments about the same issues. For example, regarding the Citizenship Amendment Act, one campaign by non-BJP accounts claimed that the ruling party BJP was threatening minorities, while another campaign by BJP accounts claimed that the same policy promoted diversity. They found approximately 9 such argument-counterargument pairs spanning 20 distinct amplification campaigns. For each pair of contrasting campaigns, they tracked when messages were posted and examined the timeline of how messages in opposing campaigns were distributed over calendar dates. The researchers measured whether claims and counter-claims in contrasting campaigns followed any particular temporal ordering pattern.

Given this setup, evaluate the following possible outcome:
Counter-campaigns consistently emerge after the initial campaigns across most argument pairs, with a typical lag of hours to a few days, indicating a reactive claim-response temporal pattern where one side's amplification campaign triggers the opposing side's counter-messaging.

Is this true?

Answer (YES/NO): YES